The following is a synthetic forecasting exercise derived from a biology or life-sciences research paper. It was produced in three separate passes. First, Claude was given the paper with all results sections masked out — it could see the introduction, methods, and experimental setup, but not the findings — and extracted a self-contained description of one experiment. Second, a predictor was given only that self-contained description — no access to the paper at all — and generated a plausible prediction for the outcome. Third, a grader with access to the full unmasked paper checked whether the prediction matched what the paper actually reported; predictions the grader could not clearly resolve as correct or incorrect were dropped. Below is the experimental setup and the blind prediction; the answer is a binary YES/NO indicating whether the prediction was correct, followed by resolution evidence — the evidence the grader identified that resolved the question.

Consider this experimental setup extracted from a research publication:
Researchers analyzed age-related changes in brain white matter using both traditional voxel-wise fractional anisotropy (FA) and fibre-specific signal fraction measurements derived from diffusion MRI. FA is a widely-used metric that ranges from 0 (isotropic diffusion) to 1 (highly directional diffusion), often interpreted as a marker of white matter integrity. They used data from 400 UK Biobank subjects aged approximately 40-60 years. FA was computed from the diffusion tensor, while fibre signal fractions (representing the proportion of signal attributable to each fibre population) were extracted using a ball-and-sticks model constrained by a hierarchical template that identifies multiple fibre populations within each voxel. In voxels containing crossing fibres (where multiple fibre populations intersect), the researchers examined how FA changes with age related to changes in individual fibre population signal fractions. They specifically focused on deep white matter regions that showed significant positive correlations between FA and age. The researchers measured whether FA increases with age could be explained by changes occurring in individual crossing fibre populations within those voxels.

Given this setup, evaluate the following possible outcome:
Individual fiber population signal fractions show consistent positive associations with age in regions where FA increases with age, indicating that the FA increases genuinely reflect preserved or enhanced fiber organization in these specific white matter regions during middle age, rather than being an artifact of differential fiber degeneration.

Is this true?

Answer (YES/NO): NO